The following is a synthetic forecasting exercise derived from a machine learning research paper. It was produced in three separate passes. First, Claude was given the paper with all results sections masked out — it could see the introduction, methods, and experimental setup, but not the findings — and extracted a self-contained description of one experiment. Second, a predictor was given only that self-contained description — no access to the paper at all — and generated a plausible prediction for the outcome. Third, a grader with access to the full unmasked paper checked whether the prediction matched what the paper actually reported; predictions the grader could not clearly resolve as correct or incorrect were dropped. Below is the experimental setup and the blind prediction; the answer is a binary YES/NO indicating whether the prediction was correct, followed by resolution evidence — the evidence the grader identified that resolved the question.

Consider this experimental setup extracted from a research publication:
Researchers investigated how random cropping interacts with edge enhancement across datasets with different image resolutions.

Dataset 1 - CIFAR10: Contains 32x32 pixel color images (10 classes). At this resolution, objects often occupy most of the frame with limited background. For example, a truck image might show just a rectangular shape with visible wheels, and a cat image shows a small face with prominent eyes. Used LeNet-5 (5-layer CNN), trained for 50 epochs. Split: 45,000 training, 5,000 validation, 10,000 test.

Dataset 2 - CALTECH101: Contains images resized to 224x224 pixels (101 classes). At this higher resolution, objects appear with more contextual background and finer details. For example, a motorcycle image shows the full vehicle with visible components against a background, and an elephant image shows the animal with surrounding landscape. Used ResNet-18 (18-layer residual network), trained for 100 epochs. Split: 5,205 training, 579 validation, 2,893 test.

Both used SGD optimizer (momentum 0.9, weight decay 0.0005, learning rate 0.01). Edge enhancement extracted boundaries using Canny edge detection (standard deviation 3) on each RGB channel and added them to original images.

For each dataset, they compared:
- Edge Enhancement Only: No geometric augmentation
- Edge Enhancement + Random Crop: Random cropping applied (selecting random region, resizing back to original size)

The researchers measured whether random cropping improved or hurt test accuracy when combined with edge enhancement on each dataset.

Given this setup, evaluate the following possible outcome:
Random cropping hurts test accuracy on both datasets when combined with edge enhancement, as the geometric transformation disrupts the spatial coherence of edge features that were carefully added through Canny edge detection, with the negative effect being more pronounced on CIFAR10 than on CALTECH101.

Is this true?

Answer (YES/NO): NO